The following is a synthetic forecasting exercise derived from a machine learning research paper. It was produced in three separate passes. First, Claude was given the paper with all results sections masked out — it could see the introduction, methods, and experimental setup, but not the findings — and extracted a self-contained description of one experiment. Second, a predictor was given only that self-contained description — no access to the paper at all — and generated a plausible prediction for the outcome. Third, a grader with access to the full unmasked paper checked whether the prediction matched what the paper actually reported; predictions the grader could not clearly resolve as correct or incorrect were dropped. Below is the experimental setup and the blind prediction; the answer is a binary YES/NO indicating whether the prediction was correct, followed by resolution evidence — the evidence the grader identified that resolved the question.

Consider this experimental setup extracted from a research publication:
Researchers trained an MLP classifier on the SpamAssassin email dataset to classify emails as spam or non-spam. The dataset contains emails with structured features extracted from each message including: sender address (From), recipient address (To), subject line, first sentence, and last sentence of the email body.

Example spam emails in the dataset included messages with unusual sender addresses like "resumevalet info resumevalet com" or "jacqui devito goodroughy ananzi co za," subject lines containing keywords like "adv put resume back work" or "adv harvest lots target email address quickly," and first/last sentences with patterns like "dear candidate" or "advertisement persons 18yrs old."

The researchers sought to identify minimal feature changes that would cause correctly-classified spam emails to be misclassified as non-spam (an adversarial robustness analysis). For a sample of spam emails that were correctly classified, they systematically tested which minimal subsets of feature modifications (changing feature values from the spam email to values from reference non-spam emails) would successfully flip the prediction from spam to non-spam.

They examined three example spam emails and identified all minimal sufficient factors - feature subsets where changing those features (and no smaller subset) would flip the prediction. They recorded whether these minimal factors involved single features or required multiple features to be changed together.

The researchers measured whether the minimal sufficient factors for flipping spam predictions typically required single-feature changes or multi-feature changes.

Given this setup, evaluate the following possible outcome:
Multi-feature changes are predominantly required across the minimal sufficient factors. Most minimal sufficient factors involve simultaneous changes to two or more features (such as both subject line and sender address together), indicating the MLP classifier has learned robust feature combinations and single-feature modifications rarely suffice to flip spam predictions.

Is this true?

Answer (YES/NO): YES